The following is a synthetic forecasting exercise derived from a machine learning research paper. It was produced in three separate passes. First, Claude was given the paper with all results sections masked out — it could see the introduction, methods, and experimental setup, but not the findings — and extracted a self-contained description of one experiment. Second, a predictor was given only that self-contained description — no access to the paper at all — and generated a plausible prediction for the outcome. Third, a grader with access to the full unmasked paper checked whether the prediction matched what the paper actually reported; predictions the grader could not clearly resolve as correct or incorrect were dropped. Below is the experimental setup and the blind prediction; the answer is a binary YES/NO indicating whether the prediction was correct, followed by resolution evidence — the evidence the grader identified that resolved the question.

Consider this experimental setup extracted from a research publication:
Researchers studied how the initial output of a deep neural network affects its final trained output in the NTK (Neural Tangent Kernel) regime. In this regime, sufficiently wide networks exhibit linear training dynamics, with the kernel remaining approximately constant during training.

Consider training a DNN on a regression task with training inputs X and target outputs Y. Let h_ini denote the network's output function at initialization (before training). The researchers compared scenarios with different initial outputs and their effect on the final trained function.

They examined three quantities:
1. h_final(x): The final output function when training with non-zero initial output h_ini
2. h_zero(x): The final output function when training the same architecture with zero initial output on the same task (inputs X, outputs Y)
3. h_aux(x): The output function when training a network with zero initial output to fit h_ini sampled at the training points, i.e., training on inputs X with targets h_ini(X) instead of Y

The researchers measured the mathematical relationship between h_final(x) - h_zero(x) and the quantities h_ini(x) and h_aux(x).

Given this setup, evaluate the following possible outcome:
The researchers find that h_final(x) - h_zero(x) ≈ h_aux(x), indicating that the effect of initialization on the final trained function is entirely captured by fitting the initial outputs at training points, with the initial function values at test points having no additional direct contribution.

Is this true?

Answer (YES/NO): NO